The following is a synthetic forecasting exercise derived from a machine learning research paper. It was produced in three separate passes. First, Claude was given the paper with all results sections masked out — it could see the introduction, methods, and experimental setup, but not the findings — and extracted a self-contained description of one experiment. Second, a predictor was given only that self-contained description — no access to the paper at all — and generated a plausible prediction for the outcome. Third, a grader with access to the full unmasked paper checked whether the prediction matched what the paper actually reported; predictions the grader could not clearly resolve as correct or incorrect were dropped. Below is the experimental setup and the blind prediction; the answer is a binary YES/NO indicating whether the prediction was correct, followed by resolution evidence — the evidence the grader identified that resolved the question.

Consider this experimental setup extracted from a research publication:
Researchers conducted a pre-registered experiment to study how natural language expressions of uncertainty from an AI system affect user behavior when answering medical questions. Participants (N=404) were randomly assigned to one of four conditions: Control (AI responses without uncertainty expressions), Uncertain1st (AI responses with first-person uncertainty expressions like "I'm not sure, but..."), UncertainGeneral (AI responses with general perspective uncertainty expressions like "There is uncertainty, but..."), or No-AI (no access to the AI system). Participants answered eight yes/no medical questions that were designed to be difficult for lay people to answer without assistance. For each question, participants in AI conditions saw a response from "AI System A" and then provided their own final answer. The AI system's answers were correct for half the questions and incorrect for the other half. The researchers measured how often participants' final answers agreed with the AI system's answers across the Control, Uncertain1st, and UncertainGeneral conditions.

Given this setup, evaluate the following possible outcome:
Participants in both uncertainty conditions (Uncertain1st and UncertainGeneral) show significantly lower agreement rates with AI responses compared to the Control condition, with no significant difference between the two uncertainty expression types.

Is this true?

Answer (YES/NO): NO